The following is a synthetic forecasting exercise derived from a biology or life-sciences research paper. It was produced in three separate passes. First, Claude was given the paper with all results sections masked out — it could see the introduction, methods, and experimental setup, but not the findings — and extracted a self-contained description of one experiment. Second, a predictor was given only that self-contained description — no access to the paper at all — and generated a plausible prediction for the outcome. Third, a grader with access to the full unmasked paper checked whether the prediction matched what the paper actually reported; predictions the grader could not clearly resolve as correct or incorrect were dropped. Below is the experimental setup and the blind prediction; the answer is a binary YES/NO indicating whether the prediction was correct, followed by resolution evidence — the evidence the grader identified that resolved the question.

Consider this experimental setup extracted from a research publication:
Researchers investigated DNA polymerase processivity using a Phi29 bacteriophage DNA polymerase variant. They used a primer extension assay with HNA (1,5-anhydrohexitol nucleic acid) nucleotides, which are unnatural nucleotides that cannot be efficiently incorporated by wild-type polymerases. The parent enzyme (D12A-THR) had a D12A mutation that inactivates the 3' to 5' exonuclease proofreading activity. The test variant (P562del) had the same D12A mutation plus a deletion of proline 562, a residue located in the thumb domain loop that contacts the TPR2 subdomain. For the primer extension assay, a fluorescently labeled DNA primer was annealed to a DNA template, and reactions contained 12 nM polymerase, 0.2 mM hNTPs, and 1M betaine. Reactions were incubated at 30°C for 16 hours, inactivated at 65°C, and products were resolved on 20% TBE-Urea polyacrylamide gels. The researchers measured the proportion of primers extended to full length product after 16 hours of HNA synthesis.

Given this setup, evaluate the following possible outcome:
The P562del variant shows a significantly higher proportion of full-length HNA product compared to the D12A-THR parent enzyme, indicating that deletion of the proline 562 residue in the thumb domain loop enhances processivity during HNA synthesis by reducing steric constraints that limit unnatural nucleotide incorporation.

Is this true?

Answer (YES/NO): NO